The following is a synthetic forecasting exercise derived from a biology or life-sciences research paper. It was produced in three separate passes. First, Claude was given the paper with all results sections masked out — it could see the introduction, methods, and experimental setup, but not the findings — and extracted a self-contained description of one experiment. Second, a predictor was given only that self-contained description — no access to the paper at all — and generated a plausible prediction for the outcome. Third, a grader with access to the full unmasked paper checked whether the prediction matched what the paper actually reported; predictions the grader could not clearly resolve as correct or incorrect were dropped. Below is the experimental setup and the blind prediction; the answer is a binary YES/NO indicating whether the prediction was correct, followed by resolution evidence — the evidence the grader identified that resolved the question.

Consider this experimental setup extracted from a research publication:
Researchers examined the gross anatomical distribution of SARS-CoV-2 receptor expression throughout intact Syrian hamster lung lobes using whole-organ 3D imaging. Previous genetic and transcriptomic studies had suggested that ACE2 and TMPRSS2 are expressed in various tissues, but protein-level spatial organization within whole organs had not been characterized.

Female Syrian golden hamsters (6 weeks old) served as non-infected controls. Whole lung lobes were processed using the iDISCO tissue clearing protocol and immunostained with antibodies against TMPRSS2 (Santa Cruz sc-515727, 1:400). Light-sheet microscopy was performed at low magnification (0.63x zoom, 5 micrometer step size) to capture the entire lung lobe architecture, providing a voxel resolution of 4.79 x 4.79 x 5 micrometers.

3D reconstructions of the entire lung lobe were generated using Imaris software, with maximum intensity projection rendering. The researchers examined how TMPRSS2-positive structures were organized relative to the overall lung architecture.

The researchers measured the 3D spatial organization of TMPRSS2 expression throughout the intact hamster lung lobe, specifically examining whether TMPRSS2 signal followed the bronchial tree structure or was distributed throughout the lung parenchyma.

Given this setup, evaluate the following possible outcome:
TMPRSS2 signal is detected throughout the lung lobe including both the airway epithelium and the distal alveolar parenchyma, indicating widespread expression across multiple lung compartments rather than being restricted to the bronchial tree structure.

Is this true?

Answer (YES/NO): NO